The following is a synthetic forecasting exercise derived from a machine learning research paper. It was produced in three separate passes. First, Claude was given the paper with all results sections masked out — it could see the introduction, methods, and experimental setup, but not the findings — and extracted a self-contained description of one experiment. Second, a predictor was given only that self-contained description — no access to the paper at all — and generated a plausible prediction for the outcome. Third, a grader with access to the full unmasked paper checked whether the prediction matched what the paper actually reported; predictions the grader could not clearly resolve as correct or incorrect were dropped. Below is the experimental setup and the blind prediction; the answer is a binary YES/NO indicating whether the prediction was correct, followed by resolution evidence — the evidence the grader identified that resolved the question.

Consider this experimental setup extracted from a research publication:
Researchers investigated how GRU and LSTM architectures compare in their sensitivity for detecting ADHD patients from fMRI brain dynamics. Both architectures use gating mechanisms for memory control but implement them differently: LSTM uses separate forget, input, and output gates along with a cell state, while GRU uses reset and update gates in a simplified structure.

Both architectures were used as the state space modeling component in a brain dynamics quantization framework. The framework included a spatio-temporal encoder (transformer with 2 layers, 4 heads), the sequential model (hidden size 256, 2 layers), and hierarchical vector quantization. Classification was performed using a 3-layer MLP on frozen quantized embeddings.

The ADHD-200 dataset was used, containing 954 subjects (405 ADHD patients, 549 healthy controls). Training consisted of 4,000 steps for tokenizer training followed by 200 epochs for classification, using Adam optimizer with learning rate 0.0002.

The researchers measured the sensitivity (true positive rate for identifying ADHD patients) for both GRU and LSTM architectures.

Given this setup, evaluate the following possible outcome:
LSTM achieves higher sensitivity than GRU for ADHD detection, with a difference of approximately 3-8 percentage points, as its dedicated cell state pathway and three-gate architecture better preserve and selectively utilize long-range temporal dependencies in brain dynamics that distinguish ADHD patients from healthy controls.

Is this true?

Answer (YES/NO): YES